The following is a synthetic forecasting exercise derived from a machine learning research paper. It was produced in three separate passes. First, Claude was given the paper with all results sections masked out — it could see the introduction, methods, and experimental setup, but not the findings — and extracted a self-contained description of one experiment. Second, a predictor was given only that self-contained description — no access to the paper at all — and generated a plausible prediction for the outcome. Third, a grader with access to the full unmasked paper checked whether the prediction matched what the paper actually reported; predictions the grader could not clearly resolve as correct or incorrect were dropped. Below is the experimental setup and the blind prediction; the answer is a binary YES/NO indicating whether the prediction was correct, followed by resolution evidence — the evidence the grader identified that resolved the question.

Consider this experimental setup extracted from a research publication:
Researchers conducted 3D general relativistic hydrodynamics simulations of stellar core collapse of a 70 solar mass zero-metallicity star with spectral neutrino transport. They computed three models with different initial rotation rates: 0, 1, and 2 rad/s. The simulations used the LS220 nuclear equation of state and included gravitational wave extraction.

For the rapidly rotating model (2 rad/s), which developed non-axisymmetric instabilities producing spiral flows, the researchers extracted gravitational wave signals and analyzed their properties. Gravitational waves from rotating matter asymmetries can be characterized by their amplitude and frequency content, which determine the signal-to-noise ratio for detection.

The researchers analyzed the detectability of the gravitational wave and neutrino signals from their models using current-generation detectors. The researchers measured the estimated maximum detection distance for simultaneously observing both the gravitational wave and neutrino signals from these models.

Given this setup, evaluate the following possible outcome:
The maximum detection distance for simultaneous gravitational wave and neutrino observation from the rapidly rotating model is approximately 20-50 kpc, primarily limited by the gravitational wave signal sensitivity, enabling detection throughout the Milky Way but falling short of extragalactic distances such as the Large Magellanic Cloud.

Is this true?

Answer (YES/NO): NO